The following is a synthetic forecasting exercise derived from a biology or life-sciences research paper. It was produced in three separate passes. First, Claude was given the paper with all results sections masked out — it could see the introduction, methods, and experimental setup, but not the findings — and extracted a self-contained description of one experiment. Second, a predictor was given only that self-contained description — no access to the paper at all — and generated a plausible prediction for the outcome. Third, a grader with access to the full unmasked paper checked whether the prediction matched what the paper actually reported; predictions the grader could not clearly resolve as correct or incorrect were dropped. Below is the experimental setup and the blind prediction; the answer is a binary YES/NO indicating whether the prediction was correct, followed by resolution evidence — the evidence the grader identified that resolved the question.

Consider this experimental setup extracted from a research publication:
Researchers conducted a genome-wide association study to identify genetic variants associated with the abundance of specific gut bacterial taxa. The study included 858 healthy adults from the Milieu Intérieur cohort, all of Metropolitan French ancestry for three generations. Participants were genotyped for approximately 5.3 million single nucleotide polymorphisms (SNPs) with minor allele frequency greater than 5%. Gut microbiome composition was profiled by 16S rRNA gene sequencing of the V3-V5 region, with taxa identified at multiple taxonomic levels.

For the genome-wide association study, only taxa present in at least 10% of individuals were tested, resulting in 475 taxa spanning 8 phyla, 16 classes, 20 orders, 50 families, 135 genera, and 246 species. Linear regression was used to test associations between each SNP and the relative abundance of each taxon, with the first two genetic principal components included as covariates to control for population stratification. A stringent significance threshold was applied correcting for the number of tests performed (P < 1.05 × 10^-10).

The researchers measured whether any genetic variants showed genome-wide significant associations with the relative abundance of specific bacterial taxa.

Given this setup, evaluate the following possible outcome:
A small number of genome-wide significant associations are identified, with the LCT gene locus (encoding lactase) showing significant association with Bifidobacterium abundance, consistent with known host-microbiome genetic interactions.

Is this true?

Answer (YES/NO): NO